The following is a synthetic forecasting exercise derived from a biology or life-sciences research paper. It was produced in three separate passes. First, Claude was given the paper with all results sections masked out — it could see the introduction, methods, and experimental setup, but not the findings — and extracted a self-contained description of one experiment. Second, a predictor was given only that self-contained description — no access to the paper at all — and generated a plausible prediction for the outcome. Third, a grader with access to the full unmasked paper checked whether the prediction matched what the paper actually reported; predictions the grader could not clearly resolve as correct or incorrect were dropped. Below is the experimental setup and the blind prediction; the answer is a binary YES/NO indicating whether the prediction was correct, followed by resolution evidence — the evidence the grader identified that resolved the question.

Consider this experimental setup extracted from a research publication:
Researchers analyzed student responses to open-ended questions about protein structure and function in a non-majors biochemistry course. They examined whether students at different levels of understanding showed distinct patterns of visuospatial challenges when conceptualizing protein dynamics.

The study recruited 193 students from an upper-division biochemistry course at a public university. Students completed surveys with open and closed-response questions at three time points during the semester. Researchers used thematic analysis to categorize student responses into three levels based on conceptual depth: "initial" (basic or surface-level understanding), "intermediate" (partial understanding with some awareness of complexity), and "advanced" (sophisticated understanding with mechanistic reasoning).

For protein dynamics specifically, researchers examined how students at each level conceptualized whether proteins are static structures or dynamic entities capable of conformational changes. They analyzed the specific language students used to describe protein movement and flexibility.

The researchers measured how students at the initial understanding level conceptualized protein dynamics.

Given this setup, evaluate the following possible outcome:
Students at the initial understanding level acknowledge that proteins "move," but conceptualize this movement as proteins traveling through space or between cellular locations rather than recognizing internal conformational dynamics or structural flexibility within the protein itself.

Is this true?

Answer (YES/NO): NO